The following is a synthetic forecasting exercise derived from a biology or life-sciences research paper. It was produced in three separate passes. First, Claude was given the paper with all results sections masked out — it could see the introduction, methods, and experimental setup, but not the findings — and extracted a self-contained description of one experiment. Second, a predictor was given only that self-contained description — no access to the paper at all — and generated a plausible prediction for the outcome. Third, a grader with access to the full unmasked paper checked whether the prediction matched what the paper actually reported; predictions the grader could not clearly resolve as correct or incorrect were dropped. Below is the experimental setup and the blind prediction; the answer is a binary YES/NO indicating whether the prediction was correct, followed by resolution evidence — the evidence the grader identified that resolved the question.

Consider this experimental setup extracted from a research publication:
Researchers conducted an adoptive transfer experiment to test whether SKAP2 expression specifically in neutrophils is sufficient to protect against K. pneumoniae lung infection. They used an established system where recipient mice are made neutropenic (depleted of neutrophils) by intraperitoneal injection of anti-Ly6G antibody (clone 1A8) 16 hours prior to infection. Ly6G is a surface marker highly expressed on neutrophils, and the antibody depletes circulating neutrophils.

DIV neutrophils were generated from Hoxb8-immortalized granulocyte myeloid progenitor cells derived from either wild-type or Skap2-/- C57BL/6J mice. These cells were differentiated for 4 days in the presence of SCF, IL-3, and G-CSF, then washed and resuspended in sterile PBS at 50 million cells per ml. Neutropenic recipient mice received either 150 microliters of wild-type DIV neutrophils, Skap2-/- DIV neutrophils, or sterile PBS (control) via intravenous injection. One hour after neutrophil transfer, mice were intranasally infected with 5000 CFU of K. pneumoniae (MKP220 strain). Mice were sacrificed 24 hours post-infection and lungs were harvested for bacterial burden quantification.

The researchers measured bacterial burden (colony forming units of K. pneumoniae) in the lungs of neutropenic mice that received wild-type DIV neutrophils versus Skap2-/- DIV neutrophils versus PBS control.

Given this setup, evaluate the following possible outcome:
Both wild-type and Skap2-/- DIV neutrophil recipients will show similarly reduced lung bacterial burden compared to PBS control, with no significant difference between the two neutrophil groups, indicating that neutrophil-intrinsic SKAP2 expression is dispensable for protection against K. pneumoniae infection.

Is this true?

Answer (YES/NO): NO